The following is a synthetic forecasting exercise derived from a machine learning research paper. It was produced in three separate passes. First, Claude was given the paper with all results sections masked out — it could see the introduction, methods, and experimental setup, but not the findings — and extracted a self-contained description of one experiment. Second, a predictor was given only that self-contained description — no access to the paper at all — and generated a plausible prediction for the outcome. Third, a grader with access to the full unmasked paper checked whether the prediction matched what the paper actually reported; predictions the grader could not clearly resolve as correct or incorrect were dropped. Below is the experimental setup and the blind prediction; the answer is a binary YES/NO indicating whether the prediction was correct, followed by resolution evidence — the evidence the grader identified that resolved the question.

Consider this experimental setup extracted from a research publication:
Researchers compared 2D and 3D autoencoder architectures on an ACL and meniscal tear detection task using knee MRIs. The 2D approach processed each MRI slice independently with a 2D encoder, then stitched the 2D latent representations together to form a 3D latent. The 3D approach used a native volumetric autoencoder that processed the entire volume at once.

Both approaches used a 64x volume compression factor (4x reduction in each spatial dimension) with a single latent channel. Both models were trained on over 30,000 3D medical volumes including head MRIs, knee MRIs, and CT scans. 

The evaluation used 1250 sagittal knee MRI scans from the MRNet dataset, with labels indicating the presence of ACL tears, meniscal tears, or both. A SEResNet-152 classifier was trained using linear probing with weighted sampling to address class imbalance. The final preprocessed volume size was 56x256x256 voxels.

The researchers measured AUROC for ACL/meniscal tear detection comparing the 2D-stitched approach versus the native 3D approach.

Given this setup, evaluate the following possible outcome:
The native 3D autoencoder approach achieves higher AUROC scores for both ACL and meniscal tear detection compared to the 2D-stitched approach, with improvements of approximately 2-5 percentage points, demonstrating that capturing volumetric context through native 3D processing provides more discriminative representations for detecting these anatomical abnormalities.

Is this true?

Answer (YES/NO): NO